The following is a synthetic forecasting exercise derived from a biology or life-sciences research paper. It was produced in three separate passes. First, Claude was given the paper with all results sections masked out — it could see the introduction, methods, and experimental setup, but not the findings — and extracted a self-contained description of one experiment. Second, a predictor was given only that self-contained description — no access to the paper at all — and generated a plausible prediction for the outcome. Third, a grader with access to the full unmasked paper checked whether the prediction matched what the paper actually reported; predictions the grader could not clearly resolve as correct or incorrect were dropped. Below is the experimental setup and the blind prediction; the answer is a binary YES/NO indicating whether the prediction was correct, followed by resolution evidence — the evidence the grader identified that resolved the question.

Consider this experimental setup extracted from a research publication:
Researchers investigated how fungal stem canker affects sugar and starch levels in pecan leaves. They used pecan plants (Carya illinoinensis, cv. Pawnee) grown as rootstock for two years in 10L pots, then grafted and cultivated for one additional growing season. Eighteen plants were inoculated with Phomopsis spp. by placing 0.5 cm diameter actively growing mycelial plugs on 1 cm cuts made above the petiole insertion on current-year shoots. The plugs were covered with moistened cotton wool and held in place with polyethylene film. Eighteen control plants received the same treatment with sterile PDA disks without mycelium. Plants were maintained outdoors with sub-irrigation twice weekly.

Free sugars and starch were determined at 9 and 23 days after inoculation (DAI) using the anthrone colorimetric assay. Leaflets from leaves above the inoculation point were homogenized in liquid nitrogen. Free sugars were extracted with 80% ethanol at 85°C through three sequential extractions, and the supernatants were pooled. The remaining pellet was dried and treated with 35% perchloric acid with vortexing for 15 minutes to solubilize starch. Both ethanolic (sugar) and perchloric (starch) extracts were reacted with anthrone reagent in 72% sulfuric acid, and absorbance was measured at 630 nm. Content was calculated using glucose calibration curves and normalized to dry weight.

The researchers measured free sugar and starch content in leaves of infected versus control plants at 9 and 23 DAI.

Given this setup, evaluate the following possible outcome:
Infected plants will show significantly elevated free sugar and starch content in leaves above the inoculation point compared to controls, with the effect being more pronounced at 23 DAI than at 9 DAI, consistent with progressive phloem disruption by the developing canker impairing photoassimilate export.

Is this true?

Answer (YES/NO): NO